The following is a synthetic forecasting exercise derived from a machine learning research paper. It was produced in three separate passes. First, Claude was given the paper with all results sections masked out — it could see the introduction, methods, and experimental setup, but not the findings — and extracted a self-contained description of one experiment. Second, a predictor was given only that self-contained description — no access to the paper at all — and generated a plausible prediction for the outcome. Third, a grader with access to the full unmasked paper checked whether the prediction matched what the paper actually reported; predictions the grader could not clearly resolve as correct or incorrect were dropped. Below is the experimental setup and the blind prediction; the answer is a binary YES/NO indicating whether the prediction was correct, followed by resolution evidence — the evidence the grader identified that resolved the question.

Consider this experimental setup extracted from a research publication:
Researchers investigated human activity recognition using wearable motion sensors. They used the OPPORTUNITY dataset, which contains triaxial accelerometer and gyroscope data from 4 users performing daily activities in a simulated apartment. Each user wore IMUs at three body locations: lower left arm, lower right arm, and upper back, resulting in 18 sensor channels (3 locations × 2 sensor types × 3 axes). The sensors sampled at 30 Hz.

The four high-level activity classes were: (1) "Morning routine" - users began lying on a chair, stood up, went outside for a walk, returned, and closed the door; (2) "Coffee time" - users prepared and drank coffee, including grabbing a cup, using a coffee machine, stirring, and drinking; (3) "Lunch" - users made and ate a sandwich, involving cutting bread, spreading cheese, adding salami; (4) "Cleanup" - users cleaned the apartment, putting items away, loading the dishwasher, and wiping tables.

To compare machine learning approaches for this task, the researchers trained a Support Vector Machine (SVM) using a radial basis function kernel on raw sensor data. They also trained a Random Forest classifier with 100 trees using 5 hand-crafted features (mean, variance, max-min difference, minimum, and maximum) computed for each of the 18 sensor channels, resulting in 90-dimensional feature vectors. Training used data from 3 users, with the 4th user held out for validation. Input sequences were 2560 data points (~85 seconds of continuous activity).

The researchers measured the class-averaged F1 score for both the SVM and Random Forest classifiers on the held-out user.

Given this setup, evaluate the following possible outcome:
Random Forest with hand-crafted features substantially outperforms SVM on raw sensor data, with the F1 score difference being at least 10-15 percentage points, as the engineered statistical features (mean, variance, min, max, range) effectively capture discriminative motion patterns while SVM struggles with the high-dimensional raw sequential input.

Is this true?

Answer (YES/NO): NO